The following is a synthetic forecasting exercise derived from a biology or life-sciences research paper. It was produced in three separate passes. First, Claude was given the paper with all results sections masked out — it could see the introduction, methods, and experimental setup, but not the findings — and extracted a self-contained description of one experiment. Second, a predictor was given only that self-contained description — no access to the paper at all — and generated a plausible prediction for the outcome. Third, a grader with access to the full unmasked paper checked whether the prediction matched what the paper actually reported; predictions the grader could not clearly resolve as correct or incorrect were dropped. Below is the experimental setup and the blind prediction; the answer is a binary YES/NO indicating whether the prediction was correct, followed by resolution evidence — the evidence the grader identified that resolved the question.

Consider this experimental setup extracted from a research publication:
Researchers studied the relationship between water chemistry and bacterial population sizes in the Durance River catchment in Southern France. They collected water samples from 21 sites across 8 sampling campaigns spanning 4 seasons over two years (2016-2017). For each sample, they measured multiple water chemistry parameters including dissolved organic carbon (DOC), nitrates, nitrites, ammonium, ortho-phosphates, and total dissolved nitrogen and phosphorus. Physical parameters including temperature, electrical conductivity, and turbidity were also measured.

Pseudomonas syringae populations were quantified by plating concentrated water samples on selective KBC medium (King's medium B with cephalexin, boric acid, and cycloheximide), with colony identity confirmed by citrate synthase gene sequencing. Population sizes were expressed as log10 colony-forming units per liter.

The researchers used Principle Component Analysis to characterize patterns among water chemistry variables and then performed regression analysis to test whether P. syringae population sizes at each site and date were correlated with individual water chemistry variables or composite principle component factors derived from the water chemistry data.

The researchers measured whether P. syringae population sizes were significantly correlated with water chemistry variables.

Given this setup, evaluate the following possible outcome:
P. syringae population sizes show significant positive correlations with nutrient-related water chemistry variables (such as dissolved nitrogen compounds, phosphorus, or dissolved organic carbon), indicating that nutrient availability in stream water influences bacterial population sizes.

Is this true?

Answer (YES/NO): NO